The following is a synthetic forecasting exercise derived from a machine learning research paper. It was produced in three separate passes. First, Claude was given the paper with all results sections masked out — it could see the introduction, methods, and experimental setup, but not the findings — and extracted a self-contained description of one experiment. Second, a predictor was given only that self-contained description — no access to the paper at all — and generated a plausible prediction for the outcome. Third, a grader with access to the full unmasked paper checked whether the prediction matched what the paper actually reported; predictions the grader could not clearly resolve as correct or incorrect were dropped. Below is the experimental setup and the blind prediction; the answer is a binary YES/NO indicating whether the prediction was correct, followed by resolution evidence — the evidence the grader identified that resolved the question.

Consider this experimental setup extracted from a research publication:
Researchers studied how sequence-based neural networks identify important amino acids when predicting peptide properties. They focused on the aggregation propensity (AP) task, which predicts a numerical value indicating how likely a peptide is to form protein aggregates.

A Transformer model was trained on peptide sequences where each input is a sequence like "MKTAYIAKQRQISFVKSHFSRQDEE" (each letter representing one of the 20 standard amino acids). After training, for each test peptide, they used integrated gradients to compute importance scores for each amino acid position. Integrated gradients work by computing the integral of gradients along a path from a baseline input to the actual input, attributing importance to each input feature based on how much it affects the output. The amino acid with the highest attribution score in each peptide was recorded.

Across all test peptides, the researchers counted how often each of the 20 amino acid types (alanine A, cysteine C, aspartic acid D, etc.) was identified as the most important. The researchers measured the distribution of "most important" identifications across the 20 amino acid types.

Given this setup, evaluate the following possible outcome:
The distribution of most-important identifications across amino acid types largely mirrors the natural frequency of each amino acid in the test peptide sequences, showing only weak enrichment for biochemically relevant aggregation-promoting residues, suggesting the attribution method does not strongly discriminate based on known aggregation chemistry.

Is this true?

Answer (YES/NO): NO